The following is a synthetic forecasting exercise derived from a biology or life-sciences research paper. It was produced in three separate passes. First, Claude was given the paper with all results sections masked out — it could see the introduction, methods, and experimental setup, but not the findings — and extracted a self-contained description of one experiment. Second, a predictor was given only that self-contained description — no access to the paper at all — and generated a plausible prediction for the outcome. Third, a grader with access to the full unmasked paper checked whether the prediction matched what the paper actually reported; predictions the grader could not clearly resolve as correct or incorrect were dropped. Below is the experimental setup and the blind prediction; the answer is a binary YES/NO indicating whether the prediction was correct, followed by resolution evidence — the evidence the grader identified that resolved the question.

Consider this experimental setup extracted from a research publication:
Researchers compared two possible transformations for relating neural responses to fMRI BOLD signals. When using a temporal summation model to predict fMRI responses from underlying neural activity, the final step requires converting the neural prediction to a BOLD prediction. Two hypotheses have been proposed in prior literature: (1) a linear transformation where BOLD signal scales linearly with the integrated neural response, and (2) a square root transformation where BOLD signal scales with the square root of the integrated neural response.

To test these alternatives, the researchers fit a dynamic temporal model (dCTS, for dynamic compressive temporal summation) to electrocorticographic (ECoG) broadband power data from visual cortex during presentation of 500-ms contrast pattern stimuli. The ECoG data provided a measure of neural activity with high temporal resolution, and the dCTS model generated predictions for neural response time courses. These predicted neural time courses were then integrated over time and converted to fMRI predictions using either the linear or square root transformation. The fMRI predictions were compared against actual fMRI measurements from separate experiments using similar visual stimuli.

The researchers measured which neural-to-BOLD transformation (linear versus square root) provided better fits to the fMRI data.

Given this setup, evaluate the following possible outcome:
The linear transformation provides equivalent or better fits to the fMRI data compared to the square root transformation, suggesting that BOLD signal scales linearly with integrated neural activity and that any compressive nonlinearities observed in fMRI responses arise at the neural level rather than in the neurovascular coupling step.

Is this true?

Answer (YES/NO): NO